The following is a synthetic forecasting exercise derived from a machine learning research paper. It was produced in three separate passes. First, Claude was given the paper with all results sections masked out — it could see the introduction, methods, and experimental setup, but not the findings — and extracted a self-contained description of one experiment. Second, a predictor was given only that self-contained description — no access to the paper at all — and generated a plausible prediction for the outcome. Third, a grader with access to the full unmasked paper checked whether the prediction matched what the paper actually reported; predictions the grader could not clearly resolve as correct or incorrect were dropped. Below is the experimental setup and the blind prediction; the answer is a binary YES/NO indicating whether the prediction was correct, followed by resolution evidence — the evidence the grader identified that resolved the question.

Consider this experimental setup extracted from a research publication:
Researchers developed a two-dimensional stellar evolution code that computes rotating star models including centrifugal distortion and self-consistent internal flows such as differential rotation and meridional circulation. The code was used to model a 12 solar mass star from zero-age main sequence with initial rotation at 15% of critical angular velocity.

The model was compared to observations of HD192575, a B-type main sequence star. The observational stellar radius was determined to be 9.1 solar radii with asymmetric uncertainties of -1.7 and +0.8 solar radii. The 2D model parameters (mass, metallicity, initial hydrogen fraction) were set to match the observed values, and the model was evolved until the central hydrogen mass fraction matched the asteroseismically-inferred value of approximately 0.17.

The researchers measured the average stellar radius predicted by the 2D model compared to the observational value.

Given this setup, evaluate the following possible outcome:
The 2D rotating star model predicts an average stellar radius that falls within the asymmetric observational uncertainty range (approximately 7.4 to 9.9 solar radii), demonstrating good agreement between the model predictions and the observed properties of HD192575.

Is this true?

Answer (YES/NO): YES